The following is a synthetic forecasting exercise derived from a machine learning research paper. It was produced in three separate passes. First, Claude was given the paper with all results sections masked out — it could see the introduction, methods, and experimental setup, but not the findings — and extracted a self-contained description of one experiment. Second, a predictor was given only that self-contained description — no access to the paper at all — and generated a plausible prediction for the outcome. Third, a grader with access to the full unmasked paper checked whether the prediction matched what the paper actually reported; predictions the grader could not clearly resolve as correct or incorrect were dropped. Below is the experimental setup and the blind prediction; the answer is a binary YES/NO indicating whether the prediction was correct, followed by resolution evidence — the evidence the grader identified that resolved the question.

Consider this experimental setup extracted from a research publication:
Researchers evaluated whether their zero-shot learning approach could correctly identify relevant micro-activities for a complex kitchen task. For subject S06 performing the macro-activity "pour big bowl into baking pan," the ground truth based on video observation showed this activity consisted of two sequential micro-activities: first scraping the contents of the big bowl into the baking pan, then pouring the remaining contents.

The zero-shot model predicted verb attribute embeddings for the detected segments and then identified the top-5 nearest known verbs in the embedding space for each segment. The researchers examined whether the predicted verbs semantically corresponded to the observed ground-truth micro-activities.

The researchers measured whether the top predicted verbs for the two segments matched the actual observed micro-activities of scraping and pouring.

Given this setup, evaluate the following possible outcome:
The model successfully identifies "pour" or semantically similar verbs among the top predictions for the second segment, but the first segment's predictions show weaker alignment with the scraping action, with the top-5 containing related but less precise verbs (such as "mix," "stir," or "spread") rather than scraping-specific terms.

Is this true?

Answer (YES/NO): NO